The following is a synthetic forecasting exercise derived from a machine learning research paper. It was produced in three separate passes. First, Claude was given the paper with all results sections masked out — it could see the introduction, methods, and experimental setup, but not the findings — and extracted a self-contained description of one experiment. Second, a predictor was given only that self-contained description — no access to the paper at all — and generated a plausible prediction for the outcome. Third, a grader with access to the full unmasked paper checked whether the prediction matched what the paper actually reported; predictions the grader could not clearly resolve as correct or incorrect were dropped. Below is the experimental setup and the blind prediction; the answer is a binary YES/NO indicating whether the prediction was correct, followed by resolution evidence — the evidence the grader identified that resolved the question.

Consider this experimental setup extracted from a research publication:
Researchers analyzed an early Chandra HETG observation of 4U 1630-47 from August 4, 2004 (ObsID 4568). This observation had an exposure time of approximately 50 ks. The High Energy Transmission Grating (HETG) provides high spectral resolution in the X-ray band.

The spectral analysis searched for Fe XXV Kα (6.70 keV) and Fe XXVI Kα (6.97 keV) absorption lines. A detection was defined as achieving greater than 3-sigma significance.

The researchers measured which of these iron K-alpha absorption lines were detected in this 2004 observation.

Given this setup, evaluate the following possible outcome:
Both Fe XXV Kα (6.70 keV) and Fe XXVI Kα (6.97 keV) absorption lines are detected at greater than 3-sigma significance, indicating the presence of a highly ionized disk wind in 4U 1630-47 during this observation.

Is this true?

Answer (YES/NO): NO